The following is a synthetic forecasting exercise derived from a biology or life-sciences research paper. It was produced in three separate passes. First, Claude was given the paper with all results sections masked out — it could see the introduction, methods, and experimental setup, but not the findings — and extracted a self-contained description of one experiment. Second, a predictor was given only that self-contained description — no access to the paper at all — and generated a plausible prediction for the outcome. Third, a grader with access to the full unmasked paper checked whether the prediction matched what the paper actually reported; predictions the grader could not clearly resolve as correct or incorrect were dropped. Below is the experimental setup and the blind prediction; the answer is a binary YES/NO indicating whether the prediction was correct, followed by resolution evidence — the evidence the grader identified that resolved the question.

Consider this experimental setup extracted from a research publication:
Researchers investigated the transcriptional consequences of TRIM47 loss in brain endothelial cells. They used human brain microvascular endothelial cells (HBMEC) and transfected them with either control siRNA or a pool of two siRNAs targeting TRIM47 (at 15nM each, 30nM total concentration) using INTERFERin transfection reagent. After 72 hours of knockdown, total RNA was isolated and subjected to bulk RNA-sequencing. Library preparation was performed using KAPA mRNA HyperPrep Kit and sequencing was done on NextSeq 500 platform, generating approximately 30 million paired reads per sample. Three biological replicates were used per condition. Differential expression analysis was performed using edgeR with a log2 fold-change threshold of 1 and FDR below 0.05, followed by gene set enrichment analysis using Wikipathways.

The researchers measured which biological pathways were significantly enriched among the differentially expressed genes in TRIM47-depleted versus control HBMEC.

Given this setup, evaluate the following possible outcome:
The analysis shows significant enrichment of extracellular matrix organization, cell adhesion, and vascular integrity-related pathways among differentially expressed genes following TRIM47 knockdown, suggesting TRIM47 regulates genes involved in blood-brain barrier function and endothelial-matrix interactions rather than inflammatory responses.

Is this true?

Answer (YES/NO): NO